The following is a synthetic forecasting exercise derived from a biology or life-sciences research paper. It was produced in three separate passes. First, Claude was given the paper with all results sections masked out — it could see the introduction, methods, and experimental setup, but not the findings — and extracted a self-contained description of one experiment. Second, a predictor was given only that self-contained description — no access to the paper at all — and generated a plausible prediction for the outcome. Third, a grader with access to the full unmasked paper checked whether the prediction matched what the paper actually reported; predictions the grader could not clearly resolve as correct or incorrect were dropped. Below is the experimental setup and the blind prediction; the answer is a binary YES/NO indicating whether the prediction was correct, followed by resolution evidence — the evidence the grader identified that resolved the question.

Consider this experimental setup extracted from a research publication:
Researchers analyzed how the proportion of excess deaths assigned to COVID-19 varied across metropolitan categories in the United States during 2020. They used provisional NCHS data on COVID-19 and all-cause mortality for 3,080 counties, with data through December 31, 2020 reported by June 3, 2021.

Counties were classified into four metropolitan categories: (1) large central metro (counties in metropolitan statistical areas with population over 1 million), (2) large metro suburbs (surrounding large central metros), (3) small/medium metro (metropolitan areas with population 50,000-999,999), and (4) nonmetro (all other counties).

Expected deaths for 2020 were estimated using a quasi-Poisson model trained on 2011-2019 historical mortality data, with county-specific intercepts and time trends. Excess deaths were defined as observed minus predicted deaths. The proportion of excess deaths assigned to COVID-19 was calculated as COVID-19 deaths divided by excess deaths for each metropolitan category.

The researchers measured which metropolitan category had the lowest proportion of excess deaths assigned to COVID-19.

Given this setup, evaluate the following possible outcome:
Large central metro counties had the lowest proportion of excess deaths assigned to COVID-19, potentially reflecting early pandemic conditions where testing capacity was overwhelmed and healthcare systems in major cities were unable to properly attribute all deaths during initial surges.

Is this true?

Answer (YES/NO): YES